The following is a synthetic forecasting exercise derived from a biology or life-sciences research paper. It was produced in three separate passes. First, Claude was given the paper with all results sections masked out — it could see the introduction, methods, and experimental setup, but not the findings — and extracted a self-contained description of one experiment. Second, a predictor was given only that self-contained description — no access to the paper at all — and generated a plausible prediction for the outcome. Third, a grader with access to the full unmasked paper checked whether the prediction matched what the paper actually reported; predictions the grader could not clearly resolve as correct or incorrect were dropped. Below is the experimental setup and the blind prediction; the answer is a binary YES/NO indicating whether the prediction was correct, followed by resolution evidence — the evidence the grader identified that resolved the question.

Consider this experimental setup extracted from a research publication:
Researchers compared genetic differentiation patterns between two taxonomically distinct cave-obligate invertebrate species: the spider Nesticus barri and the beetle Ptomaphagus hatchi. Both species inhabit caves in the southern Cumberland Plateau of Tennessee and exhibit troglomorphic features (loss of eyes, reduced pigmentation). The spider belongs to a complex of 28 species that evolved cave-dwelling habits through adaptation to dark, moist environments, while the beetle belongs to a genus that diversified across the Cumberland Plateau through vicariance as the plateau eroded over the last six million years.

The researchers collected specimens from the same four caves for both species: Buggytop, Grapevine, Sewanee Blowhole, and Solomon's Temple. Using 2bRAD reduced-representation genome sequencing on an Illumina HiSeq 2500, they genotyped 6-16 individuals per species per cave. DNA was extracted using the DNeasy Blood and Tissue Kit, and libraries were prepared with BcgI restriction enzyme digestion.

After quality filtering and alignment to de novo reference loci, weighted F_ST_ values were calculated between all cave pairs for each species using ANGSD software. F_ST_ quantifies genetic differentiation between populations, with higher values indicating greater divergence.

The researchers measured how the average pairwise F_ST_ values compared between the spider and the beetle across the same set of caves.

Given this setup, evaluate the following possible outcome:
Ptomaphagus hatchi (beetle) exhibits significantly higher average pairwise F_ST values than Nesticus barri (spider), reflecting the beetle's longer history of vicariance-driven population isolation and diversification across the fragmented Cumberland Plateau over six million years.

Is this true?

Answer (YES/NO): NO